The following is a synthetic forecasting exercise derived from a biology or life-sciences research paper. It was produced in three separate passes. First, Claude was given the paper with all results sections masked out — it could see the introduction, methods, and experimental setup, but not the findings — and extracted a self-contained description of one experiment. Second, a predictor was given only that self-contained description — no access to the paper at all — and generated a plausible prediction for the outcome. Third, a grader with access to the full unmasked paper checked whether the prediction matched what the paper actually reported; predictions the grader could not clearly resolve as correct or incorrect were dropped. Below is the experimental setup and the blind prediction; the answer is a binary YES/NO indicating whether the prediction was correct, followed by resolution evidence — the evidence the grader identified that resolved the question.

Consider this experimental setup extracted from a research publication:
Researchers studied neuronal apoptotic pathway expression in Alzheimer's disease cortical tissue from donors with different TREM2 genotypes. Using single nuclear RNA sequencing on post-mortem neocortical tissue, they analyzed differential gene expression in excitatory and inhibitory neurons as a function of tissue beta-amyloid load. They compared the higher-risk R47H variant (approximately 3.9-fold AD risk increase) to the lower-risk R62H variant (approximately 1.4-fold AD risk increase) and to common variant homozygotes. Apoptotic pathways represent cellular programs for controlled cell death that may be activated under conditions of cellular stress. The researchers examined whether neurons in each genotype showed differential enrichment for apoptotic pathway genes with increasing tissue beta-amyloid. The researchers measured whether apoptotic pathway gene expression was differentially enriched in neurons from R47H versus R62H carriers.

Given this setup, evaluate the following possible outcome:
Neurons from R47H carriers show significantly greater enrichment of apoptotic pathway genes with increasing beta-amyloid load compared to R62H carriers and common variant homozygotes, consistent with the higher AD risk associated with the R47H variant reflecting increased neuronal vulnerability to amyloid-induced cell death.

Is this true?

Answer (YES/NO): NO